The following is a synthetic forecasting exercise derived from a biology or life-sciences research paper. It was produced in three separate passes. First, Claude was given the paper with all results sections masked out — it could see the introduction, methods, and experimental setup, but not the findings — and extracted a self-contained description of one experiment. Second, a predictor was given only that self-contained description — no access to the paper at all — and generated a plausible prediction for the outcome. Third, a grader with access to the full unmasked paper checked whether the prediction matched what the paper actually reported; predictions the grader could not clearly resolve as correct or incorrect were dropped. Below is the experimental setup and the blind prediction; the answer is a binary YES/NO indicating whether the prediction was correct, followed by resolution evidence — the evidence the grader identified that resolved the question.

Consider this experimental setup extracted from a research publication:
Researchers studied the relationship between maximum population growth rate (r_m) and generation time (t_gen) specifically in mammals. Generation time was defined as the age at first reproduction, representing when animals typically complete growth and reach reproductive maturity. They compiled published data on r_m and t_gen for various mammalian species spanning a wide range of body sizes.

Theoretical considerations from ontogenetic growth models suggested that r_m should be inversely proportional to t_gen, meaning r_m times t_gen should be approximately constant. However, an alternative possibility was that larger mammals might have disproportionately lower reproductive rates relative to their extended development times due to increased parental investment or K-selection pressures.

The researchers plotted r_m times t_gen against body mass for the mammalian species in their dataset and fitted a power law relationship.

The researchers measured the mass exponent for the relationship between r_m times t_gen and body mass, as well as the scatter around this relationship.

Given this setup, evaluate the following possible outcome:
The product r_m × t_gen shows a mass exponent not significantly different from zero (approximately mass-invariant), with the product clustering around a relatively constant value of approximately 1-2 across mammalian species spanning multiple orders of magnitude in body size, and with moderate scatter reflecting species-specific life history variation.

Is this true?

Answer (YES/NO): YES